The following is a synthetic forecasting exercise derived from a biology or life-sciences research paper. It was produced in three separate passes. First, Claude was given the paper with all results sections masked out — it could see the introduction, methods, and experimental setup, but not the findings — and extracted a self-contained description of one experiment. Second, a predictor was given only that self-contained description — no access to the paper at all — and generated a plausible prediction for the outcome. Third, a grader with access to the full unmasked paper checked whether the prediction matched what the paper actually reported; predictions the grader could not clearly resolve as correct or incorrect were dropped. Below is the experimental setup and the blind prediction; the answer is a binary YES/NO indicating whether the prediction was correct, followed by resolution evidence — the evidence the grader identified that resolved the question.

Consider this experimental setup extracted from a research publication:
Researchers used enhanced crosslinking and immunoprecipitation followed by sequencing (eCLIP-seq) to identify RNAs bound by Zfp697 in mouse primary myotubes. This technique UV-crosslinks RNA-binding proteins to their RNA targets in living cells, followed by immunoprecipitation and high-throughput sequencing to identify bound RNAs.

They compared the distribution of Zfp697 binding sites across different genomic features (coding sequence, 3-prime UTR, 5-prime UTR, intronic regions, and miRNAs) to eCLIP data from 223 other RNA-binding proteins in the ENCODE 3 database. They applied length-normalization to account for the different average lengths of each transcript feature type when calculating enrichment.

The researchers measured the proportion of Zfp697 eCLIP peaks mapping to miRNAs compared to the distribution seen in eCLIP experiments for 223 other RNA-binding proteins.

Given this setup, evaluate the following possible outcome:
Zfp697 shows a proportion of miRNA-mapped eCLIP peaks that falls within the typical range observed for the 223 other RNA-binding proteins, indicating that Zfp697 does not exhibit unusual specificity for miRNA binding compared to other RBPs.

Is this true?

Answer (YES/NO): NO